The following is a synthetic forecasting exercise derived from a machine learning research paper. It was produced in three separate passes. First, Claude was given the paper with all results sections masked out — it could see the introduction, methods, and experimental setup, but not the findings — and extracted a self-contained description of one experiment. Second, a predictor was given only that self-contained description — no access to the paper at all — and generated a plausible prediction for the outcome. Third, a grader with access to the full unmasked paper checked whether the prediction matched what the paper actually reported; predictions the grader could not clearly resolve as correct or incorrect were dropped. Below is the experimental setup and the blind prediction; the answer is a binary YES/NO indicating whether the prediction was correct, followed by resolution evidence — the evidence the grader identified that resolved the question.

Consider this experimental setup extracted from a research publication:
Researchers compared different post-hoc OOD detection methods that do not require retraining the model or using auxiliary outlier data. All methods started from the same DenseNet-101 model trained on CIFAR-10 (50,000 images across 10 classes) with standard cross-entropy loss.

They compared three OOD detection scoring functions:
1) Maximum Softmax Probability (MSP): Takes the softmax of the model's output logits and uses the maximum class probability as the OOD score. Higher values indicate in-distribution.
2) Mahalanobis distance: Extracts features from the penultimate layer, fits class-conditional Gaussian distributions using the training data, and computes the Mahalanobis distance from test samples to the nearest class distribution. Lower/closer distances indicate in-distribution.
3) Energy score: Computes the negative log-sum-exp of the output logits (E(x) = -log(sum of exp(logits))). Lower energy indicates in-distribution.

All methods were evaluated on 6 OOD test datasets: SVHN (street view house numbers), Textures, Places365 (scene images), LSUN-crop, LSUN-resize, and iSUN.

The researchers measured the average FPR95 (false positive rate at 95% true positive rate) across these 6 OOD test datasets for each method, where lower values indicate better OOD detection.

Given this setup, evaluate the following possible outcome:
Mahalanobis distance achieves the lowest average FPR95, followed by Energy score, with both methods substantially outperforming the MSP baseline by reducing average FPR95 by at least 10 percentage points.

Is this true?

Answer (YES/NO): NO